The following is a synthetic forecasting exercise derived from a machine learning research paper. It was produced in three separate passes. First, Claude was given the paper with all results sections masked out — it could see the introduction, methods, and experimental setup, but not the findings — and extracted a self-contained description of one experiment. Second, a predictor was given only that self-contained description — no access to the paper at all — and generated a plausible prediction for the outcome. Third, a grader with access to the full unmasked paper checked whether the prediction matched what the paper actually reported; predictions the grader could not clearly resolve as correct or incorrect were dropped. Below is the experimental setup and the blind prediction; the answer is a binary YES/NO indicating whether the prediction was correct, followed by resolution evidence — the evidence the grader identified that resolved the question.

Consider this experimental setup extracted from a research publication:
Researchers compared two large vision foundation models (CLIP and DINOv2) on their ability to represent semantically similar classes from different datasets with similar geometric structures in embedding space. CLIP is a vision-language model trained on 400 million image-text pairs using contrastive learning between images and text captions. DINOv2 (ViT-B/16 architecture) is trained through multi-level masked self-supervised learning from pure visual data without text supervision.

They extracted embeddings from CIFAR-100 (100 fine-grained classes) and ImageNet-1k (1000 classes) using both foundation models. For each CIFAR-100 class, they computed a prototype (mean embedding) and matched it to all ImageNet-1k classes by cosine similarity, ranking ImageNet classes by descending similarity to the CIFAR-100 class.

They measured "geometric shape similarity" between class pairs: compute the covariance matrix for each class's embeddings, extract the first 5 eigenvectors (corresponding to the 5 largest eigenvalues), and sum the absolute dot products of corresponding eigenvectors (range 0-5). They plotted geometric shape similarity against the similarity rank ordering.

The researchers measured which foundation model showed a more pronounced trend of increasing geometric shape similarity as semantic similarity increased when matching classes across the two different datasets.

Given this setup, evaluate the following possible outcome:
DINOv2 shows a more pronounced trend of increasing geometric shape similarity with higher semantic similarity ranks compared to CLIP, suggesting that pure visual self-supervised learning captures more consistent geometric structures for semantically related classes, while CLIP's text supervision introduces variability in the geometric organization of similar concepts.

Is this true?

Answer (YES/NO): YES